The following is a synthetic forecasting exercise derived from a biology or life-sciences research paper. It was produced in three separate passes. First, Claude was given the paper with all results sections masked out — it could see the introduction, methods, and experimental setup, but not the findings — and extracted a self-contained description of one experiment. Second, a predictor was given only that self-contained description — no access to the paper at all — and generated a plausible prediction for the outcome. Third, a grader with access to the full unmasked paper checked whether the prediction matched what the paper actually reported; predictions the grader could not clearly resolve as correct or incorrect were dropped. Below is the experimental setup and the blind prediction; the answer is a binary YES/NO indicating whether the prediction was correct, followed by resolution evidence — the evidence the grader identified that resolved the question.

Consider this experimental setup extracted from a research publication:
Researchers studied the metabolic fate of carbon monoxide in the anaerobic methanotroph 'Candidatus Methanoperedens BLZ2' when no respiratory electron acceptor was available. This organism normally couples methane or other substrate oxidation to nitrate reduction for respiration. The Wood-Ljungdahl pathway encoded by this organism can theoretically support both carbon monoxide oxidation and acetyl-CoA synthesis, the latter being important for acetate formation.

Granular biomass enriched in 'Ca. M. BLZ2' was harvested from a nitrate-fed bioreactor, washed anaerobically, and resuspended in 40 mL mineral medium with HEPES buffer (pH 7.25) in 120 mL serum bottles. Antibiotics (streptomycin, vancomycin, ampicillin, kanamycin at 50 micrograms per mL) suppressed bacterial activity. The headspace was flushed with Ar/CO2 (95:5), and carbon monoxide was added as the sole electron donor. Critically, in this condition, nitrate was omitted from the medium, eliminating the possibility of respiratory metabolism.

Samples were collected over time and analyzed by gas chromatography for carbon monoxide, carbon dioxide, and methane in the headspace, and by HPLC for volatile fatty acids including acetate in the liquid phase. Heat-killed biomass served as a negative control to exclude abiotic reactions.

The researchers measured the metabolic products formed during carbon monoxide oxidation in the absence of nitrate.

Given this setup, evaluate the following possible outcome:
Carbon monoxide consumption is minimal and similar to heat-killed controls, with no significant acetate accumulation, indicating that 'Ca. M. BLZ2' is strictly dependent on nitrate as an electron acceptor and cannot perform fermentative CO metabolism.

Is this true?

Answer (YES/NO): NO